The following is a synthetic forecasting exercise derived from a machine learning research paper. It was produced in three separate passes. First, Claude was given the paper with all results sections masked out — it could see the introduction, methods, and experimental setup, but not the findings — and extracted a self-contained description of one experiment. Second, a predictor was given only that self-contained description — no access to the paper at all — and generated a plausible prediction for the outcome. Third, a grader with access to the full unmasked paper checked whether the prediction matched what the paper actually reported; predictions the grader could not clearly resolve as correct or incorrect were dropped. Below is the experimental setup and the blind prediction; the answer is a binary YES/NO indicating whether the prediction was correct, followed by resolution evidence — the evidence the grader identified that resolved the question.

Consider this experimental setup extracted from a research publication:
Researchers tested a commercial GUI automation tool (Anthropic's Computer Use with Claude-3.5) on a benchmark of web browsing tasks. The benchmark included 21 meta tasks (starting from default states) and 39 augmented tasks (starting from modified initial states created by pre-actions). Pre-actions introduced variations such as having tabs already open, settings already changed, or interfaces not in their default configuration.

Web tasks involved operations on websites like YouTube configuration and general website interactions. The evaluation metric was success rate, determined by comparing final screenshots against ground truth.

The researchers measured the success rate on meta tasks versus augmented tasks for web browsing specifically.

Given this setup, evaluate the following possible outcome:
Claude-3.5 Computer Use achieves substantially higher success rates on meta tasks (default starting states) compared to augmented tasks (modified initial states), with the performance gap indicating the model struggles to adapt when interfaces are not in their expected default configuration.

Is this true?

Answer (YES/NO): YES